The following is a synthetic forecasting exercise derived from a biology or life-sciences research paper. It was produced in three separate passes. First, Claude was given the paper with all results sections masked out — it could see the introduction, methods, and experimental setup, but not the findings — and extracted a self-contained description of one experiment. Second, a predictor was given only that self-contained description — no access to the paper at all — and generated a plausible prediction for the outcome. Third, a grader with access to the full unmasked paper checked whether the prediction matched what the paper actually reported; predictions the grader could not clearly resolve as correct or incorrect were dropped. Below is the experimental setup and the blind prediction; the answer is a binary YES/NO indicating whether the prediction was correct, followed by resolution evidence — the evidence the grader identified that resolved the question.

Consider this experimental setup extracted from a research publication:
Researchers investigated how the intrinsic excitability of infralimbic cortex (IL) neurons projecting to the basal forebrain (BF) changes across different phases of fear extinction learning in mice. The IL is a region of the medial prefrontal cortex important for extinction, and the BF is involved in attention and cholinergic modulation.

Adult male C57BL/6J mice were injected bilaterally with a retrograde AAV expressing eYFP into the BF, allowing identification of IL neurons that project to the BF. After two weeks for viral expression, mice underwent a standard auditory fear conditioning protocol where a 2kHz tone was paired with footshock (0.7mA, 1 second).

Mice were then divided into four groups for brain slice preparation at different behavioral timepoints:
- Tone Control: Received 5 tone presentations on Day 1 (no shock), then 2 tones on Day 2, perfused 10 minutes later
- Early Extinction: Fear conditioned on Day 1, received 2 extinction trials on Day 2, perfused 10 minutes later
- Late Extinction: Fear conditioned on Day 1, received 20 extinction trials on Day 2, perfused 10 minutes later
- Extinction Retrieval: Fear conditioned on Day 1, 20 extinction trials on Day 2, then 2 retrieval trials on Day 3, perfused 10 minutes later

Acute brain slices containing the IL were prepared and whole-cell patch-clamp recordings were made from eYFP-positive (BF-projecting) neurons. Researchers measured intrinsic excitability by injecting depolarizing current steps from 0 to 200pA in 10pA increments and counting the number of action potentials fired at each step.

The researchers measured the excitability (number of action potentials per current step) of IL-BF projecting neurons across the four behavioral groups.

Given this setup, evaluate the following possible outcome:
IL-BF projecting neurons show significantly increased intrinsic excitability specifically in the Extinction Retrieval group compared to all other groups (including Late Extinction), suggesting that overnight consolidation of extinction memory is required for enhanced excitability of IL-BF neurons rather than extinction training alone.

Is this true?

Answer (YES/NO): NO